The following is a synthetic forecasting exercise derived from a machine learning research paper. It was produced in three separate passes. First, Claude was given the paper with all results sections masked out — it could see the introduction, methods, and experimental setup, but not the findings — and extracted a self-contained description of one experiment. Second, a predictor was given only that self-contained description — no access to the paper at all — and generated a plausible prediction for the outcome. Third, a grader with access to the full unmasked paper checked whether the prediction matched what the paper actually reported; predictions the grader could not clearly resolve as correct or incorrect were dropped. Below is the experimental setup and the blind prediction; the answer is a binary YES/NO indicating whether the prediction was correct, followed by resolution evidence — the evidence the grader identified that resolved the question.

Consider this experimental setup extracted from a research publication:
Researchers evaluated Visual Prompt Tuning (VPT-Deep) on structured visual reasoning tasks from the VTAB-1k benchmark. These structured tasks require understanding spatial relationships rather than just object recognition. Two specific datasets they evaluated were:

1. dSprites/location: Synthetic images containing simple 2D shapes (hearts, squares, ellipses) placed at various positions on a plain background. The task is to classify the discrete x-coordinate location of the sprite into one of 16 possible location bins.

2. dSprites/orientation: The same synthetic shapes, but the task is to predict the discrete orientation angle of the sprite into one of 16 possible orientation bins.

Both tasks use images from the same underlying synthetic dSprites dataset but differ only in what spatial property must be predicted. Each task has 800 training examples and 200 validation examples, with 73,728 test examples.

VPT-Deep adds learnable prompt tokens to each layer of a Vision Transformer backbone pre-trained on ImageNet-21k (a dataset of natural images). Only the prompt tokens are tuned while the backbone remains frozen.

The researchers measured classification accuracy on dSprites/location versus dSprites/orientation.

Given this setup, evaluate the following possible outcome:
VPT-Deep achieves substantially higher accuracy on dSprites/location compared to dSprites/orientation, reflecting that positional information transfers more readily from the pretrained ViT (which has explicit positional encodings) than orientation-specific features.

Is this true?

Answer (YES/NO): YES